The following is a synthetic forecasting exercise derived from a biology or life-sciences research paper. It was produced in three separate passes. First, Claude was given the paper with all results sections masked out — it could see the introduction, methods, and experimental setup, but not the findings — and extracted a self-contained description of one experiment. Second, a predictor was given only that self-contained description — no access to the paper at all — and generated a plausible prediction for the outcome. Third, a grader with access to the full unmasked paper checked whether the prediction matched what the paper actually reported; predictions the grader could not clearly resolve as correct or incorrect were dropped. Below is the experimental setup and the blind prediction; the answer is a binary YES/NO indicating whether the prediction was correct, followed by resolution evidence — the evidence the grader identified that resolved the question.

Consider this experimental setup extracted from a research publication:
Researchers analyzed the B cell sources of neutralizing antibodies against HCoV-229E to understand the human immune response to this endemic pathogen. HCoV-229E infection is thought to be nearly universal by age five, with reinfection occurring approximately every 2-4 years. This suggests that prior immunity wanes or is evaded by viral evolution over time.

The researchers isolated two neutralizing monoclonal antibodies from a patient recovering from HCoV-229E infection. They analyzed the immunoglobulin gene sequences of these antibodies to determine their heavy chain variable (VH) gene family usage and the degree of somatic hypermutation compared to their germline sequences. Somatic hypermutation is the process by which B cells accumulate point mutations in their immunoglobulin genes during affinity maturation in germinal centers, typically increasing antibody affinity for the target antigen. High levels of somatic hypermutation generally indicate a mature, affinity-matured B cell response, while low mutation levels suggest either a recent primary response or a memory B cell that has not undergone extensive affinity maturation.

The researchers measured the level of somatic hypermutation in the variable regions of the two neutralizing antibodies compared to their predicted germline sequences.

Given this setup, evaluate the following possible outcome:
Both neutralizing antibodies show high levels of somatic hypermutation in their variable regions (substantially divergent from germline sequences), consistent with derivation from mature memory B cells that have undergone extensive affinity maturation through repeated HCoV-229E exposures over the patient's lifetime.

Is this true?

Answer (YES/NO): NO